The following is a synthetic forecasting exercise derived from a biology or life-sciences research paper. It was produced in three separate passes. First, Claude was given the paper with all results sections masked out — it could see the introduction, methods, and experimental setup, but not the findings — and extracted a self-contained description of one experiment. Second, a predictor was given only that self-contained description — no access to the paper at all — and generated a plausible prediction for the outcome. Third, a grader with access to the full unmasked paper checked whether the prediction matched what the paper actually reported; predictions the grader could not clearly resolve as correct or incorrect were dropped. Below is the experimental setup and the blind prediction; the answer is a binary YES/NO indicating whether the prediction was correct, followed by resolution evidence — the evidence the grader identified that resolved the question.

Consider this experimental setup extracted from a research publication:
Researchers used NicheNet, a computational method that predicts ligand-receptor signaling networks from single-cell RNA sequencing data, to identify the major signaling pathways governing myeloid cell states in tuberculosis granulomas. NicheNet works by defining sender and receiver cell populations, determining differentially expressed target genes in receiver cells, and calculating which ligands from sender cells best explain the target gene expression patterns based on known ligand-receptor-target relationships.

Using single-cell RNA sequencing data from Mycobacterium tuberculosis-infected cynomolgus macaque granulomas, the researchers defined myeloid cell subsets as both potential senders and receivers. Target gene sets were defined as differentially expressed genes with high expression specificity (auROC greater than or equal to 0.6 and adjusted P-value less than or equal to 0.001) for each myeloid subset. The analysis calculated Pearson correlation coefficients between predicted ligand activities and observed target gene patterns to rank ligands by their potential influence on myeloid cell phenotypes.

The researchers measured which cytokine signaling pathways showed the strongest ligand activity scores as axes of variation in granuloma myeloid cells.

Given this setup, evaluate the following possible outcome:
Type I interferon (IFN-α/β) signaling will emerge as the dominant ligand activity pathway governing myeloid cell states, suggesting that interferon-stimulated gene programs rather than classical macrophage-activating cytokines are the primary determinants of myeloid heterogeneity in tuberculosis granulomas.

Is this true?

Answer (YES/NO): NO